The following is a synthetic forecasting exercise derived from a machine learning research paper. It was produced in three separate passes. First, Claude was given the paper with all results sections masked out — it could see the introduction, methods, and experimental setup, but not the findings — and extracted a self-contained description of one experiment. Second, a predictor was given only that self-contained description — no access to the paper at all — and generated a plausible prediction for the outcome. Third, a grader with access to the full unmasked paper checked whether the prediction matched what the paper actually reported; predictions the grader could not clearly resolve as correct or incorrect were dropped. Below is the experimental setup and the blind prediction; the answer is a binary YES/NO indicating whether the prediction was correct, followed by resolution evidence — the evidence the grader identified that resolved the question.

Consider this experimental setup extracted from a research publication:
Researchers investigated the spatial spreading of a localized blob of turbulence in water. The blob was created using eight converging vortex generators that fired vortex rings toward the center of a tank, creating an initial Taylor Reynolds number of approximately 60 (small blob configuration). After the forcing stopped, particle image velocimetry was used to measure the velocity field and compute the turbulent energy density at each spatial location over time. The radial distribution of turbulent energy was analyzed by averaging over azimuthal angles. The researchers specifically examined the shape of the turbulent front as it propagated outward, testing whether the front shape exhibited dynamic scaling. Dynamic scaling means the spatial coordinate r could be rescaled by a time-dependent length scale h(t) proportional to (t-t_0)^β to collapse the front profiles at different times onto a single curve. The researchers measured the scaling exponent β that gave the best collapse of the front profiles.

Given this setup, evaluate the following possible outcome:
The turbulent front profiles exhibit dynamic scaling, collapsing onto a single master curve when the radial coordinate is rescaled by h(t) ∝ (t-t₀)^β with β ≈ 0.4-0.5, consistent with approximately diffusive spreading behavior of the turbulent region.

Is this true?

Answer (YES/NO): NO